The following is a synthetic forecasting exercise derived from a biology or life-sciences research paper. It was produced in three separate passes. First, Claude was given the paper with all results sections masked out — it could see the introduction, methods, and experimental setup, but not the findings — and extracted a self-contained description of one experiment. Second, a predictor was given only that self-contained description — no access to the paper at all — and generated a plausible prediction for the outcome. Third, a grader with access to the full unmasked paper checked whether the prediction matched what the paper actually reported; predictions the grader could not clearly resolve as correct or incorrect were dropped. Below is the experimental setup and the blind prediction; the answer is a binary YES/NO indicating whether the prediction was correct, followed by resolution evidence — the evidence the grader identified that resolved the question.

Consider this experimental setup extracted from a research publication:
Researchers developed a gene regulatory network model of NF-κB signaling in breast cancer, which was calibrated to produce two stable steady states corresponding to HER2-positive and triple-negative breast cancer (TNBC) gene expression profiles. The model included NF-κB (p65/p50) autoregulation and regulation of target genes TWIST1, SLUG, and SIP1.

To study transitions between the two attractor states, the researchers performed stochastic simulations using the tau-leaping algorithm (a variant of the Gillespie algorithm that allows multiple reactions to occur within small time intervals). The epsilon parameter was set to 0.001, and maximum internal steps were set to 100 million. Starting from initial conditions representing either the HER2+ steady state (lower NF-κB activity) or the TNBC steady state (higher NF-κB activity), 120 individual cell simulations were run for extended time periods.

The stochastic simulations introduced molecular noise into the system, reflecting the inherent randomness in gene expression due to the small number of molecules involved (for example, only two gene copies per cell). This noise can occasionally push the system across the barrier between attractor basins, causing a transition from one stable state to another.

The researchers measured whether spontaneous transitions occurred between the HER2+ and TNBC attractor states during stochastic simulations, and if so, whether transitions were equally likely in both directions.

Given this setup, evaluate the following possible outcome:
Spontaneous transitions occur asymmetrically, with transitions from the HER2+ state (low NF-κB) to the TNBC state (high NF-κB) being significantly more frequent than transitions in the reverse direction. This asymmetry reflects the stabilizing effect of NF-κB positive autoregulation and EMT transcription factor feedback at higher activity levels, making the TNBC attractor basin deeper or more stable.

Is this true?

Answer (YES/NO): YES